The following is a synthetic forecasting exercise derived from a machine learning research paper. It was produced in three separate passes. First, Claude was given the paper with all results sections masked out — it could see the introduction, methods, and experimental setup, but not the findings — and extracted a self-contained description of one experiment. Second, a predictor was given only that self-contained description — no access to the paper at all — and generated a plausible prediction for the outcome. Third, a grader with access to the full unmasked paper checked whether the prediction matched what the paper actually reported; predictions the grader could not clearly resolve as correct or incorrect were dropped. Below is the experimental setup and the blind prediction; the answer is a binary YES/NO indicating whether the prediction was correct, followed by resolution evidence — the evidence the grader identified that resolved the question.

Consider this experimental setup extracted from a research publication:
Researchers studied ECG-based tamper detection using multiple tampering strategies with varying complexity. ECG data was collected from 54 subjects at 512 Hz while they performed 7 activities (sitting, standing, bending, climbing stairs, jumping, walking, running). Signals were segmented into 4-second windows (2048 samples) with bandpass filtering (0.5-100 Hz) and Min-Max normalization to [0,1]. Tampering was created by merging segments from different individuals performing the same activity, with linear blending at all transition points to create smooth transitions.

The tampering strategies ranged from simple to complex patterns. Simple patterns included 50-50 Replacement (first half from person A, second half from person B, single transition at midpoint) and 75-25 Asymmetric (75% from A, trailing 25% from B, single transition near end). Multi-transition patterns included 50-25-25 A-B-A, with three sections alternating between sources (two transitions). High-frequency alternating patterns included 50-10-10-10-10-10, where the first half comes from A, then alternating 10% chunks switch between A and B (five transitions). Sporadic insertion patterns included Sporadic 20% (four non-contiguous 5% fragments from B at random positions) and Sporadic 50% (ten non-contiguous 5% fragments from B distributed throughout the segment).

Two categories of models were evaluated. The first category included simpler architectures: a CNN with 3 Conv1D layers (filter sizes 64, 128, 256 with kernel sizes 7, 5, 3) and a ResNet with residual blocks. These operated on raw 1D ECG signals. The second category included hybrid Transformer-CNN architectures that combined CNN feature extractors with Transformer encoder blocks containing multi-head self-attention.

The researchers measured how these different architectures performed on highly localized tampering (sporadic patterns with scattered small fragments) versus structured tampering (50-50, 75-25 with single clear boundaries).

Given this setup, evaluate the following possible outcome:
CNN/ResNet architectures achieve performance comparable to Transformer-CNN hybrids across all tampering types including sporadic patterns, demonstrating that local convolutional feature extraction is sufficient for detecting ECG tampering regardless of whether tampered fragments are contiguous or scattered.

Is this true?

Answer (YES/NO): YES